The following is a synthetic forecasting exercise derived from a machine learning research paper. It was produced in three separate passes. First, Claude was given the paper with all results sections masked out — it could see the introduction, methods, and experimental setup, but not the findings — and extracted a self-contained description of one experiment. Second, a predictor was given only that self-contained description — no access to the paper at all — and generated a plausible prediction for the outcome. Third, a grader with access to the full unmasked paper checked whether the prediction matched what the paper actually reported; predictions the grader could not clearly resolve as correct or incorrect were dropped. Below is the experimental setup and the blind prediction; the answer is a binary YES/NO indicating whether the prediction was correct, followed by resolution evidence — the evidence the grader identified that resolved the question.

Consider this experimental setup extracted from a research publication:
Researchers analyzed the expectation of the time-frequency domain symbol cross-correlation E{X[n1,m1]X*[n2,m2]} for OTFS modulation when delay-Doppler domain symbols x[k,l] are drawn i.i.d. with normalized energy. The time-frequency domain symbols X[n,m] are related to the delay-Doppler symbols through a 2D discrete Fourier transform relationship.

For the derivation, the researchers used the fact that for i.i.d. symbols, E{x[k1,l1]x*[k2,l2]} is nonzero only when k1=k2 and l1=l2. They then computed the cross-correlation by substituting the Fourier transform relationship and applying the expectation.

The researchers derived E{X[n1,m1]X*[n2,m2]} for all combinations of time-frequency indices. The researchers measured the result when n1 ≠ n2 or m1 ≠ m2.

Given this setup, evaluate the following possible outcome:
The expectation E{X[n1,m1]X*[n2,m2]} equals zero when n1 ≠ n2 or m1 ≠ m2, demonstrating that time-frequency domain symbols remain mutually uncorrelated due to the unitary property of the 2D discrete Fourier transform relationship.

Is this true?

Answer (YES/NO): YES